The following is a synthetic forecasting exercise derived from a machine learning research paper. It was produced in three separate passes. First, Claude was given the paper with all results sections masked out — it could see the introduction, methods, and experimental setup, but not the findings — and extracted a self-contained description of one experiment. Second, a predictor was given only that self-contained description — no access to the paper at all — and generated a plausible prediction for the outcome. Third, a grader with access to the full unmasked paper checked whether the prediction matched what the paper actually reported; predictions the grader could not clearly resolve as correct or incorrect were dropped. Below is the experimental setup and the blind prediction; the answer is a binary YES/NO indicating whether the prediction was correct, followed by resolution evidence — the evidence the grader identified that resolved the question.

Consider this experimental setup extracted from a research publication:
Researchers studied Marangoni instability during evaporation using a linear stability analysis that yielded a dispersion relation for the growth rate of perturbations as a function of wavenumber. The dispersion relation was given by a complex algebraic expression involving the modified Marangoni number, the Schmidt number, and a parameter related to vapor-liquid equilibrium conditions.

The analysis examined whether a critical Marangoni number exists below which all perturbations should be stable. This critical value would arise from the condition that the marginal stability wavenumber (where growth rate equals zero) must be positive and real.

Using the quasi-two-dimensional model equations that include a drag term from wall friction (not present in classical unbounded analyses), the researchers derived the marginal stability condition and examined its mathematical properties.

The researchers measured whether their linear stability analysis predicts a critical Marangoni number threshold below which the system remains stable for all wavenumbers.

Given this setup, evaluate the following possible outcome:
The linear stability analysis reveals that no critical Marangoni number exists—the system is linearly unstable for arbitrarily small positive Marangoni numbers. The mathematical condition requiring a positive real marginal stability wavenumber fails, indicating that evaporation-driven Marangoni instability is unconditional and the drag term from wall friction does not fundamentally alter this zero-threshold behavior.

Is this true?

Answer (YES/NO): NO